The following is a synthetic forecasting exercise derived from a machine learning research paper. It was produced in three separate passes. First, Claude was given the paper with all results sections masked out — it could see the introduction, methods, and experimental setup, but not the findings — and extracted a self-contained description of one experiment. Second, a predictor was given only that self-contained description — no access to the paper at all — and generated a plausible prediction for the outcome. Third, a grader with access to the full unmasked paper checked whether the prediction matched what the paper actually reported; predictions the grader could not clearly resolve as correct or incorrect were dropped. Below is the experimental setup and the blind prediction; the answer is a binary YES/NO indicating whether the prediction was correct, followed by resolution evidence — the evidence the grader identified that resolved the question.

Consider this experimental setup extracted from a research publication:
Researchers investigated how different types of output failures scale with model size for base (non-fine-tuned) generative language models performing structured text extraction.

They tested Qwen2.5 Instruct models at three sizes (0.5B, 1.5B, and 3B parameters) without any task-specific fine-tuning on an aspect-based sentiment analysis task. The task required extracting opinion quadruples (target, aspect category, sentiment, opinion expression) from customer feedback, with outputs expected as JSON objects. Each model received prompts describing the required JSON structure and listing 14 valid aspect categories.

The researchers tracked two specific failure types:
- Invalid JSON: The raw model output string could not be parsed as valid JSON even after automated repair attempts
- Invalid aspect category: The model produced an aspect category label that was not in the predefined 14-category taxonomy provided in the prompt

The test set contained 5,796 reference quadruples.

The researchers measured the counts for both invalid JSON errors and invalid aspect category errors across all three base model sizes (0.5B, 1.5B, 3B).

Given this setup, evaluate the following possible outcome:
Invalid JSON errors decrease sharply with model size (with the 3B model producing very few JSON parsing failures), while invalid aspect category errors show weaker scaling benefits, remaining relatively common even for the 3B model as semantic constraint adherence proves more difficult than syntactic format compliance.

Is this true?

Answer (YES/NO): NO